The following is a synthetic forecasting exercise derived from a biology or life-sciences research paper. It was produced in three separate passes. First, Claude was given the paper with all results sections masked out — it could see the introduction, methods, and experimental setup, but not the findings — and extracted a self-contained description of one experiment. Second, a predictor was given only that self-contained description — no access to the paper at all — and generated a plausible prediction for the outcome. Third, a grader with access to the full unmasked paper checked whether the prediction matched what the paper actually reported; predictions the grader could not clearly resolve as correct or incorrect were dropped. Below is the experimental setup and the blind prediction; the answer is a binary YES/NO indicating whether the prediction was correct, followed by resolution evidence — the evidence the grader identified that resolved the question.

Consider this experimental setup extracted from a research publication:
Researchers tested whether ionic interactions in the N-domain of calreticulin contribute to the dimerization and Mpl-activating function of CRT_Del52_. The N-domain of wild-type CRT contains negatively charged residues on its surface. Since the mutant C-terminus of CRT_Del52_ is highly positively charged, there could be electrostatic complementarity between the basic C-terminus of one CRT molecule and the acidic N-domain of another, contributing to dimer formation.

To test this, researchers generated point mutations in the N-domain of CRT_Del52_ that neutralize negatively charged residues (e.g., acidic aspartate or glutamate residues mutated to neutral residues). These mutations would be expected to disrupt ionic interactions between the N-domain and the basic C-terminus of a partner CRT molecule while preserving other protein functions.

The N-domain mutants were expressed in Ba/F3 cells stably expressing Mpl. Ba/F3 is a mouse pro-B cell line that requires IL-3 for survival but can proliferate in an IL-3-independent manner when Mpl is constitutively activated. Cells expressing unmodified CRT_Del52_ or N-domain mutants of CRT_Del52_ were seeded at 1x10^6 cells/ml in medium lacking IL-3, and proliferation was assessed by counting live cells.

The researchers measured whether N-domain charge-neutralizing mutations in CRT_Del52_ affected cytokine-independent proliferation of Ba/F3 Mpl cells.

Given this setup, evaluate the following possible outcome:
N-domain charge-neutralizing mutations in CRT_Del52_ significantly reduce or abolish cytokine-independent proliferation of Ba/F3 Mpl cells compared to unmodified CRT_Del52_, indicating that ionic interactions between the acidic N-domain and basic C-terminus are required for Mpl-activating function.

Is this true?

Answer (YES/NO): NO